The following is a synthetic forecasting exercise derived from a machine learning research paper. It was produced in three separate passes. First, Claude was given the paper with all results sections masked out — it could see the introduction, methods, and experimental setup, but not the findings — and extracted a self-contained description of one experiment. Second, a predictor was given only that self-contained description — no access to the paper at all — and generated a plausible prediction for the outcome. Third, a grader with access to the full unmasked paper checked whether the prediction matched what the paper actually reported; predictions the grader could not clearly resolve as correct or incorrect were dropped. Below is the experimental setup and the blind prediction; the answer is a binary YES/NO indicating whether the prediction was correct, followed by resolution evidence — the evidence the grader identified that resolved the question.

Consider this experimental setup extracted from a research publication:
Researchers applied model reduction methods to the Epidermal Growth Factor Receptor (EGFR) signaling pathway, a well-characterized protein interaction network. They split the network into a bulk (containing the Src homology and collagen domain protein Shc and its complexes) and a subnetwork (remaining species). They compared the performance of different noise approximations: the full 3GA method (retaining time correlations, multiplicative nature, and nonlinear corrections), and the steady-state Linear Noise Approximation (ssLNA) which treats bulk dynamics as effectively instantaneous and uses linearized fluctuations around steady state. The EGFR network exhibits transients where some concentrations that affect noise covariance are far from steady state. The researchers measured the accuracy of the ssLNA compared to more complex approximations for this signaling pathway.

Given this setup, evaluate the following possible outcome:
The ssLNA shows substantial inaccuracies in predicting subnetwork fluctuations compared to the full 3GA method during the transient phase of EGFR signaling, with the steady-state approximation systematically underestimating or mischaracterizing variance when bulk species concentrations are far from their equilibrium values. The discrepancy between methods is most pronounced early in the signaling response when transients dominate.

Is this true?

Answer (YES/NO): NO